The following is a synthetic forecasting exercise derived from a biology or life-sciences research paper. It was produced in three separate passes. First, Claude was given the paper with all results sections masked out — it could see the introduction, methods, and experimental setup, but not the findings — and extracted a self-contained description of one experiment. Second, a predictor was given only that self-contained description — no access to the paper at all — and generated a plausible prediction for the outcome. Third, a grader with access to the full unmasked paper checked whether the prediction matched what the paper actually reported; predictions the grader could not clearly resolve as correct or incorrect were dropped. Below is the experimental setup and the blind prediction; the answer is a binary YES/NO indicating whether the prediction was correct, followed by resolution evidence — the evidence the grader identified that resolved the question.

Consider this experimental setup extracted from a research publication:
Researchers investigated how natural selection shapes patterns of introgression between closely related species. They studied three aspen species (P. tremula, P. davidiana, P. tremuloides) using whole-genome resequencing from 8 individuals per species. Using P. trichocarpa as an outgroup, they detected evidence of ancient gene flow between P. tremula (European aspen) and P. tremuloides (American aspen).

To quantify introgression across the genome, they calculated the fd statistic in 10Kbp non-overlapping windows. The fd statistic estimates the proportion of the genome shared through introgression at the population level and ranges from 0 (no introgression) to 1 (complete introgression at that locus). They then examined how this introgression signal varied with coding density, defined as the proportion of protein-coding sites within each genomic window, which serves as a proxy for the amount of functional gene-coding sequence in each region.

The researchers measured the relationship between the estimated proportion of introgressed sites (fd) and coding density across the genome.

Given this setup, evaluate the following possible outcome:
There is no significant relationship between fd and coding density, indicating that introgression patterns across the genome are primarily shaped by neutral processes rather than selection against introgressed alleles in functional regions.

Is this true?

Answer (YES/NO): NO